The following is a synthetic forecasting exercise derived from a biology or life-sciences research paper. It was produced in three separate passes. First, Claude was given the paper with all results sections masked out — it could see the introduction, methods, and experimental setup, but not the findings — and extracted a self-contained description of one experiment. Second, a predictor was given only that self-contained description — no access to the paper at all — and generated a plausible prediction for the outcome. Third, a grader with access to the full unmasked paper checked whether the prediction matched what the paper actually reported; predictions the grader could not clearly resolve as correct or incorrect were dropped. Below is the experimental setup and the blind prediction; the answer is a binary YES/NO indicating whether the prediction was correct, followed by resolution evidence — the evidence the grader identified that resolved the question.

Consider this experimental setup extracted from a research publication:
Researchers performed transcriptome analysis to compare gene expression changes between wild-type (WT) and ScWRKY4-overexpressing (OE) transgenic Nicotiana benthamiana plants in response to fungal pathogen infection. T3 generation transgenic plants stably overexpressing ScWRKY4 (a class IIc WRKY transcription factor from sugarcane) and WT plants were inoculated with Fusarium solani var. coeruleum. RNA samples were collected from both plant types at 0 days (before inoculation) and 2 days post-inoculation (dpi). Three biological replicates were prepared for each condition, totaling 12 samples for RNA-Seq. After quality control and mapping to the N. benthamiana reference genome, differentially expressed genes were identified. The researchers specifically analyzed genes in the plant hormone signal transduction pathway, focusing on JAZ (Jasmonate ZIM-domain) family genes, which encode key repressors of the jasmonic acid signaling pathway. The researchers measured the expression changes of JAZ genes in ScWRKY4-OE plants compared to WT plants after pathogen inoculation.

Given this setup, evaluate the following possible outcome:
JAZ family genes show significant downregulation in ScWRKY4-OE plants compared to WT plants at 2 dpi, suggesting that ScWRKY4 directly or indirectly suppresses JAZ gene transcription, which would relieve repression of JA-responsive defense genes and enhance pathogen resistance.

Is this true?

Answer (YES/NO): NO